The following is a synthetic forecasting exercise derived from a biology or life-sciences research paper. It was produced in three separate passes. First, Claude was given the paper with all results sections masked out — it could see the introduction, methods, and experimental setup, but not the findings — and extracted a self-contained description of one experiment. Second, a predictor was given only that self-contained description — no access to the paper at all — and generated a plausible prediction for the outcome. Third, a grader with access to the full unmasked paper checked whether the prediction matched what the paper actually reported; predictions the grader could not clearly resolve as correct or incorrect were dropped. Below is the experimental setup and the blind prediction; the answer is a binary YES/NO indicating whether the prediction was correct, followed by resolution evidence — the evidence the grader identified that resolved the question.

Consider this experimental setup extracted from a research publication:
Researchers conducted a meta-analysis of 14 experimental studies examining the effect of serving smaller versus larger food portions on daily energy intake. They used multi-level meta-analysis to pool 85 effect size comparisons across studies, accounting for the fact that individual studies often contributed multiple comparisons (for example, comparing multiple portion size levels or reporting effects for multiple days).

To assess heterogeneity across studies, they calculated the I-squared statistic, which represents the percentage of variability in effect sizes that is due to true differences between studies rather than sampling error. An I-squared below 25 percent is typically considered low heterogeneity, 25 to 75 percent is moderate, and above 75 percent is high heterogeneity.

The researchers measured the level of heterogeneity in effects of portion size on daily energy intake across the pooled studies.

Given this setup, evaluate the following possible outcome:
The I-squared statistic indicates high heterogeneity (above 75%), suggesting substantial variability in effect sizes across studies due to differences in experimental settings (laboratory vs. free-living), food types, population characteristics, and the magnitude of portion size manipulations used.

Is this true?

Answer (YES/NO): YES